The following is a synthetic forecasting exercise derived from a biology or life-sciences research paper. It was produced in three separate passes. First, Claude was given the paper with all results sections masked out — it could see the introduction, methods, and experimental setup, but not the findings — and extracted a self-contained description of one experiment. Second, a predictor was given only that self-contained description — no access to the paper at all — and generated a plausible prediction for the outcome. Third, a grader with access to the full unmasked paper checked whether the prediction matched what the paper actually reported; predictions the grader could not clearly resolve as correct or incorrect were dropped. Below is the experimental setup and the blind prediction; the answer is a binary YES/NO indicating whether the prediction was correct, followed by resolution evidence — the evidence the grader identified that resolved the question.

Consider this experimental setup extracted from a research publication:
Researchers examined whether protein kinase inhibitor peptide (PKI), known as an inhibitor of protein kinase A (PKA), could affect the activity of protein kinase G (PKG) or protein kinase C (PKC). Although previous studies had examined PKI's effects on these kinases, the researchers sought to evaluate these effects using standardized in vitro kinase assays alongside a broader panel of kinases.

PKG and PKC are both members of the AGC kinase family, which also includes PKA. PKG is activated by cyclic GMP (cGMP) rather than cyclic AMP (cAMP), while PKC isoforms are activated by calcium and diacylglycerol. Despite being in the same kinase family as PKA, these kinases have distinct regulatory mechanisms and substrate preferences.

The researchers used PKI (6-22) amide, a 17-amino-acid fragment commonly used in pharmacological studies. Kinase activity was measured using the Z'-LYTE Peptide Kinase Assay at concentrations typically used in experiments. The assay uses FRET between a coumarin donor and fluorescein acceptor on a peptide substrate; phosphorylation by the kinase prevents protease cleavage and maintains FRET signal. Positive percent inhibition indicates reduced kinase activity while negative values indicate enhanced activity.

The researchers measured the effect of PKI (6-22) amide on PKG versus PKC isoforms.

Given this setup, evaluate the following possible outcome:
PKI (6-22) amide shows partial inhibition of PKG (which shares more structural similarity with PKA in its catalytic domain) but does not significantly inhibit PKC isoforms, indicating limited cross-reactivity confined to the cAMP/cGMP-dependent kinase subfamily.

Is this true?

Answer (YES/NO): NO